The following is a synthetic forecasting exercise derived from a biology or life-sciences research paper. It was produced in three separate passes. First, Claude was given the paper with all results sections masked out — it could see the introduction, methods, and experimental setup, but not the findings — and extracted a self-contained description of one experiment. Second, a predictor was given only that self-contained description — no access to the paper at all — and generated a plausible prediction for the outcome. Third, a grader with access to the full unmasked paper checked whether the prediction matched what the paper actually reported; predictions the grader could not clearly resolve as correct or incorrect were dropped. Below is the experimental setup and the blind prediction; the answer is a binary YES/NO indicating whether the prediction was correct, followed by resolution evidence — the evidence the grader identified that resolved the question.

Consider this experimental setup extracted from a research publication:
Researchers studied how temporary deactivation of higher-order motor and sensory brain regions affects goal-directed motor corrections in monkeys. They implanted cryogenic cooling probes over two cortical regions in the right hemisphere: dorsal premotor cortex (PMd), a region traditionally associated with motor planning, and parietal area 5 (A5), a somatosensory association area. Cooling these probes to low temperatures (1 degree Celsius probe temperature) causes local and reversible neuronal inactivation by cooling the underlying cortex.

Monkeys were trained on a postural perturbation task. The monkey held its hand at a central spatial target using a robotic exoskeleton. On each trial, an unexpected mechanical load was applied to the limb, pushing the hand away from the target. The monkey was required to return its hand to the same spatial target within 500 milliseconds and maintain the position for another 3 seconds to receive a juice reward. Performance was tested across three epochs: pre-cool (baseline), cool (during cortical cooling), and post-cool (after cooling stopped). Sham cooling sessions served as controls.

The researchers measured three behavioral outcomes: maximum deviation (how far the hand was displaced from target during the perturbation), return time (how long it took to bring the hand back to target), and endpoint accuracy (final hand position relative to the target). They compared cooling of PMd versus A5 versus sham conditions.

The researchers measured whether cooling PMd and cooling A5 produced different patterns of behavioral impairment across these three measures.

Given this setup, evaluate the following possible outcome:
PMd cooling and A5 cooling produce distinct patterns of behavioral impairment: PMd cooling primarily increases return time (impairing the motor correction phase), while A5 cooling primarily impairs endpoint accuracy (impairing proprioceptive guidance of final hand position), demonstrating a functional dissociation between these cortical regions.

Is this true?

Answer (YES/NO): NO